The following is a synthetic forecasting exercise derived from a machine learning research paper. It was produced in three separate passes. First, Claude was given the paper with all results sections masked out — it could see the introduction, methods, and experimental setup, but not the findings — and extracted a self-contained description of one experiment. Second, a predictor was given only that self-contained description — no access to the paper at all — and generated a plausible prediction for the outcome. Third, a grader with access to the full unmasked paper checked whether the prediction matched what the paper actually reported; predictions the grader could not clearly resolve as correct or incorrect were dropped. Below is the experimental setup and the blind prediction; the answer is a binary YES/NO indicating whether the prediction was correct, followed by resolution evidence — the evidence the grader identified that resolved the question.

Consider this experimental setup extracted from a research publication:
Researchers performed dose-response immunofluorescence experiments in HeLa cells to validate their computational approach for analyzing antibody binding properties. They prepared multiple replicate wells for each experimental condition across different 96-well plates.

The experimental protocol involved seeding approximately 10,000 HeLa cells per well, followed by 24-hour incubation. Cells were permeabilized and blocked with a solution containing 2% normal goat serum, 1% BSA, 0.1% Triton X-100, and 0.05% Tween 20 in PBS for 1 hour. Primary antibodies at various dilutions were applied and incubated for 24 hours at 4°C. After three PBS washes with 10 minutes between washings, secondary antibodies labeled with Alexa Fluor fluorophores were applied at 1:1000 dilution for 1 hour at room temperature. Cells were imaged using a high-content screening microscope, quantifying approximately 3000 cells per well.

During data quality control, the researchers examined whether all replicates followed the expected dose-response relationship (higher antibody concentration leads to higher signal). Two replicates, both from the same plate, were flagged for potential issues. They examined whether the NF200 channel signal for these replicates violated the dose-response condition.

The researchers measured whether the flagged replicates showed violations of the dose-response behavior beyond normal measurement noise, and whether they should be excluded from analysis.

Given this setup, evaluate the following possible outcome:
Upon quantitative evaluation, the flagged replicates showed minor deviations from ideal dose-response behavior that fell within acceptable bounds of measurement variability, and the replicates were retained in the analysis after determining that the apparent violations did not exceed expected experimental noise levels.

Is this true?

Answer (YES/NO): NO